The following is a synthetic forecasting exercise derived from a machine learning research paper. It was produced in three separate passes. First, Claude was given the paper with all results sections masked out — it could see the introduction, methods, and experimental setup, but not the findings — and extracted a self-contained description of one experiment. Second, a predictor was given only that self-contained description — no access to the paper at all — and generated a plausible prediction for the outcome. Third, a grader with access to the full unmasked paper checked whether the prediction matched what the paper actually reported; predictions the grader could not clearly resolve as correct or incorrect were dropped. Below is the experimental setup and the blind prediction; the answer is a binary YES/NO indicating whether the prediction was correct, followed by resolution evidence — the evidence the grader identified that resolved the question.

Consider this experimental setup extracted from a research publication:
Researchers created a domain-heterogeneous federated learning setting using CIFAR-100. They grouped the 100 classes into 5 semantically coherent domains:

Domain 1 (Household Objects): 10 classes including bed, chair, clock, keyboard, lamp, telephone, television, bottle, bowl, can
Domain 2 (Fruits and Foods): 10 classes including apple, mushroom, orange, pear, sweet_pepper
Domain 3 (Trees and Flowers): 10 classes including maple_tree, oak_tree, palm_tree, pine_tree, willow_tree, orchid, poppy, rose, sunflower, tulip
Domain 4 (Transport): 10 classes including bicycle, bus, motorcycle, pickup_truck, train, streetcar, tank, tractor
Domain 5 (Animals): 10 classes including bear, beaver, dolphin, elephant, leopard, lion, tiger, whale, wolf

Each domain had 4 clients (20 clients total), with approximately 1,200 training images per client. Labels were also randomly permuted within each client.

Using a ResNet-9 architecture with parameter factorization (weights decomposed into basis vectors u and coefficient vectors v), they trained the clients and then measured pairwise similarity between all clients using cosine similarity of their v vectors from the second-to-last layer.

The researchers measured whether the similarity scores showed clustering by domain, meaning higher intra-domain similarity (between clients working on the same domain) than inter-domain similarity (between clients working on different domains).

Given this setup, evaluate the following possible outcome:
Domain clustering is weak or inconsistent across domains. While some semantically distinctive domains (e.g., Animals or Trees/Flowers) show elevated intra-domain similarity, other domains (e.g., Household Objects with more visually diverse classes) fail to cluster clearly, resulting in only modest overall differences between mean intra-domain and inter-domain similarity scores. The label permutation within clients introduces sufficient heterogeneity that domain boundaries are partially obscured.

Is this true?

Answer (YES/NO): NO